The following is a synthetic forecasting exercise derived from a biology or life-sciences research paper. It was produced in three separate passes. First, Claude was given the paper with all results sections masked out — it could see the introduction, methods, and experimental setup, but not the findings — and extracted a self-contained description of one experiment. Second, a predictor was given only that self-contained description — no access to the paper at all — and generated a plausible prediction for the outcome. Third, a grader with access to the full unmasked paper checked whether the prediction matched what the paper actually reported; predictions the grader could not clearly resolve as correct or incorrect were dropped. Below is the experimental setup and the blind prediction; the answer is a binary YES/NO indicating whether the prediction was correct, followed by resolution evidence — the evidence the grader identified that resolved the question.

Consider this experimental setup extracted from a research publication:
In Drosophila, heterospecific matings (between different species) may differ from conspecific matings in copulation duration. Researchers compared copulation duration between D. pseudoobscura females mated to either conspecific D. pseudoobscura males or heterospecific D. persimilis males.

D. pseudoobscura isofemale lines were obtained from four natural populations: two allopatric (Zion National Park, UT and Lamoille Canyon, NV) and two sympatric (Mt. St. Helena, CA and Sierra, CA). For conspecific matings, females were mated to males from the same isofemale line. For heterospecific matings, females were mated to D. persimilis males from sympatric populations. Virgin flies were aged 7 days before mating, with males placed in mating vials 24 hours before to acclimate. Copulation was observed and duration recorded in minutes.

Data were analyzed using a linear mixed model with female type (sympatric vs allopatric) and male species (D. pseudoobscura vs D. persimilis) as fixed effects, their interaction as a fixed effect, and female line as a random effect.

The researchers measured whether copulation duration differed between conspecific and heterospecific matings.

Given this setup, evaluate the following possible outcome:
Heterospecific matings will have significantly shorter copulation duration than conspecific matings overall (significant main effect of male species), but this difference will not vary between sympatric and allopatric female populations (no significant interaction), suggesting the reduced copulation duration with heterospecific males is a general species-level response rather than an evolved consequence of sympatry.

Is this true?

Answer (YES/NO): NO